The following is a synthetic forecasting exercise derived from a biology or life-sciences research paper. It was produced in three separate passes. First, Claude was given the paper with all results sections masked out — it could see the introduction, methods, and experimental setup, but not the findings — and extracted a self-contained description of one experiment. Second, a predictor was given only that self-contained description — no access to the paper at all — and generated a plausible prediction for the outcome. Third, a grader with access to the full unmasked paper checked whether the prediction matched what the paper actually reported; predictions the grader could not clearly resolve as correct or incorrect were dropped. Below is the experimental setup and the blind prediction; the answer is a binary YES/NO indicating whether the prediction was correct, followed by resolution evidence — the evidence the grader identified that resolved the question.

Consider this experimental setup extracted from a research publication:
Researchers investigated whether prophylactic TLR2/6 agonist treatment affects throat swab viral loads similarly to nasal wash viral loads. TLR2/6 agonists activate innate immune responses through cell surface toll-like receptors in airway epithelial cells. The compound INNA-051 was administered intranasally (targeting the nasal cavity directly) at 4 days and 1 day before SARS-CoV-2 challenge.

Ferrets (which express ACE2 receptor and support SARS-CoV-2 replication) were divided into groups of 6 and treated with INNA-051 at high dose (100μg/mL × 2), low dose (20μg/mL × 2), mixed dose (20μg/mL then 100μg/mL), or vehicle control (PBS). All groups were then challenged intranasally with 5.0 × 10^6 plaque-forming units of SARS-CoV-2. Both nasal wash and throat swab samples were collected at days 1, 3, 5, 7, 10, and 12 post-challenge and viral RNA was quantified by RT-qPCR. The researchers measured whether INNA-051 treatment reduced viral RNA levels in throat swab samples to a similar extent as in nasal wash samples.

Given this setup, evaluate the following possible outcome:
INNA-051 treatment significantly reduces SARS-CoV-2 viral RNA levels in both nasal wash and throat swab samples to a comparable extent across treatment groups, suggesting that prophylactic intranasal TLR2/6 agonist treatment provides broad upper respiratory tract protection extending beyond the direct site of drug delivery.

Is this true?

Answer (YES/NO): YES